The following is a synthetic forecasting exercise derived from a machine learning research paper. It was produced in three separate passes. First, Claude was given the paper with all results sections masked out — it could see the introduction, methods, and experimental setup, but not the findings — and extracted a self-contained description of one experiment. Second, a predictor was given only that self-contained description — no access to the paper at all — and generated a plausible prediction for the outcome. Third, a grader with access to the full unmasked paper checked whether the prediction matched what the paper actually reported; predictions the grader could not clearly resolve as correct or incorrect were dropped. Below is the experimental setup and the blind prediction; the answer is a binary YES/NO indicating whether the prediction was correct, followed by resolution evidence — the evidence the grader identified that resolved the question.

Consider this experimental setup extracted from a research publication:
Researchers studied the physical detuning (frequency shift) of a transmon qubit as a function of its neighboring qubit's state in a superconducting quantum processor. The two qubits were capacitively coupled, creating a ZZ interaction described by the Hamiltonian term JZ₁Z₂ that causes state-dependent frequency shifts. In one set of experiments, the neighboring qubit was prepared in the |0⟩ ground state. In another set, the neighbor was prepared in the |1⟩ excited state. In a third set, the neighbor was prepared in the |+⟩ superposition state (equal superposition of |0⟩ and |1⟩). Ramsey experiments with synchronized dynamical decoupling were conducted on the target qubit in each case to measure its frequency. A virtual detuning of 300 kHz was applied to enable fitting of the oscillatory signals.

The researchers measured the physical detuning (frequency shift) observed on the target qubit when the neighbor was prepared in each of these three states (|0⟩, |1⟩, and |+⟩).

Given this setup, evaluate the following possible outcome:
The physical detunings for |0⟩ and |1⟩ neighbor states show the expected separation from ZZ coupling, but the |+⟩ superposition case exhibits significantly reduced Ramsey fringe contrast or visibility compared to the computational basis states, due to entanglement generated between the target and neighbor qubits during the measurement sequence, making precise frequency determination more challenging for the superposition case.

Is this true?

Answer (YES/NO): NO